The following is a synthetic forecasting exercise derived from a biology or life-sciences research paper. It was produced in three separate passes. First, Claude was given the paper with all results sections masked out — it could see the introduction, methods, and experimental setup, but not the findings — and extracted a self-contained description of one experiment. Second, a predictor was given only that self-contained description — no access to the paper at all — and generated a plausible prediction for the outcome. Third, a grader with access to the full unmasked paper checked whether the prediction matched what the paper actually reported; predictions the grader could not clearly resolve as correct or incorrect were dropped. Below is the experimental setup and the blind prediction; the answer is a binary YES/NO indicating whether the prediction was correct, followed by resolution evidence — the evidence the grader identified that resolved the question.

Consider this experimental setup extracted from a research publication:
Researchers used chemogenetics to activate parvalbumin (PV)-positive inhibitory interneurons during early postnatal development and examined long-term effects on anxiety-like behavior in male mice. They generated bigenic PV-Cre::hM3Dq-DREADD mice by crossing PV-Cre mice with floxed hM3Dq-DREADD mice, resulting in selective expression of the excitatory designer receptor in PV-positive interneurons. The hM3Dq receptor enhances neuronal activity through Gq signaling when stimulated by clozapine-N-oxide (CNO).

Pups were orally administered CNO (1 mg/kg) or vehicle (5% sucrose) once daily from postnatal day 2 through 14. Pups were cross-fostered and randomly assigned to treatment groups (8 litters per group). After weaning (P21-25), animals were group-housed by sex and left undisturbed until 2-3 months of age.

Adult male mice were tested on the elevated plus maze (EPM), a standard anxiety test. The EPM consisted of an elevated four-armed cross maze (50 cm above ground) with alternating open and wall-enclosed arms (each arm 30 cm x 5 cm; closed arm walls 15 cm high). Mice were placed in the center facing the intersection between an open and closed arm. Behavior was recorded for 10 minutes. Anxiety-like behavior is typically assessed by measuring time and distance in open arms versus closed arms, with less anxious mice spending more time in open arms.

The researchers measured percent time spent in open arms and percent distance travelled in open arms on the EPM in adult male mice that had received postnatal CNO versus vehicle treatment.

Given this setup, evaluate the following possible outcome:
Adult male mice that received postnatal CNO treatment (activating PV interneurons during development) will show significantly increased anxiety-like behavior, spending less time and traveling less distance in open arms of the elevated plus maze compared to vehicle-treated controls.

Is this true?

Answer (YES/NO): NO